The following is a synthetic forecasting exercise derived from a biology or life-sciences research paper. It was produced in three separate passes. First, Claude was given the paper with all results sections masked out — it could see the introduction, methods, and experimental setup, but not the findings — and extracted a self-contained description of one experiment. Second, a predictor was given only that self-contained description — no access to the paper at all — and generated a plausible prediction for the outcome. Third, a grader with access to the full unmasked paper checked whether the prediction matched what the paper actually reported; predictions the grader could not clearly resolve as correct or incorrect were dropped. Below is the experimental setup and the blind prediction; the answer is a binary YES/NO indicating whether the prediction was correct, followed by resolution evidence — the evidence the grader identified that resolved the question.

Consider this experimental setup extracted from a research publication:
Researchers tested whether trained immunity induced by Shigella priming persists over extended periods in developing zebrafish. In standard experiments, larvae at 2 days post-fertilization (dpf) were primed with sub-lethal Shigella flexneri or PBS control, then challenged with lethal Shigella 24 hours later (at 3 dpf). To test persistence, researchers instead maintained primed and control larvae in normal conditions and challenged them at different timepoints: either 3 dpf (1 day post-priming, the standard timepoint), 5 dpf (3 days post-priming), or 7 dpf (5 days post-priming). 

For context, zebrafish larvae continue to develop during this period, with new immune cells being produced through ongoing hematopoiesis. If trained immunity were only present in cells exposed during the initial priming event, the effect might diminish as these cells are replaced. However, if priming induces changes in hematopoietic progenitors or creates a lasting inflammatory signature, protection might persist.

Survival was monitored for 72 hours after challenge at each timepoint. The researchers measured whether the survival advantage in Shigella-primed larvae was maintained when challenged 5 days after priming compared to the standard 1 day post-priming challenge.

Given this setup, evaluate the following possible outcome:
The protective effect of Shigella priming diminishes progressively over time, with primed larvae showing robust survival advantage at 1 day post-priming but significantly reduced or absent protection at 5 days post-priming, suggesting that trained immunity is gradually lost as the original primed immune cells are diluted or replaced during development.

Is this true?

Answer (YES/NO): NO